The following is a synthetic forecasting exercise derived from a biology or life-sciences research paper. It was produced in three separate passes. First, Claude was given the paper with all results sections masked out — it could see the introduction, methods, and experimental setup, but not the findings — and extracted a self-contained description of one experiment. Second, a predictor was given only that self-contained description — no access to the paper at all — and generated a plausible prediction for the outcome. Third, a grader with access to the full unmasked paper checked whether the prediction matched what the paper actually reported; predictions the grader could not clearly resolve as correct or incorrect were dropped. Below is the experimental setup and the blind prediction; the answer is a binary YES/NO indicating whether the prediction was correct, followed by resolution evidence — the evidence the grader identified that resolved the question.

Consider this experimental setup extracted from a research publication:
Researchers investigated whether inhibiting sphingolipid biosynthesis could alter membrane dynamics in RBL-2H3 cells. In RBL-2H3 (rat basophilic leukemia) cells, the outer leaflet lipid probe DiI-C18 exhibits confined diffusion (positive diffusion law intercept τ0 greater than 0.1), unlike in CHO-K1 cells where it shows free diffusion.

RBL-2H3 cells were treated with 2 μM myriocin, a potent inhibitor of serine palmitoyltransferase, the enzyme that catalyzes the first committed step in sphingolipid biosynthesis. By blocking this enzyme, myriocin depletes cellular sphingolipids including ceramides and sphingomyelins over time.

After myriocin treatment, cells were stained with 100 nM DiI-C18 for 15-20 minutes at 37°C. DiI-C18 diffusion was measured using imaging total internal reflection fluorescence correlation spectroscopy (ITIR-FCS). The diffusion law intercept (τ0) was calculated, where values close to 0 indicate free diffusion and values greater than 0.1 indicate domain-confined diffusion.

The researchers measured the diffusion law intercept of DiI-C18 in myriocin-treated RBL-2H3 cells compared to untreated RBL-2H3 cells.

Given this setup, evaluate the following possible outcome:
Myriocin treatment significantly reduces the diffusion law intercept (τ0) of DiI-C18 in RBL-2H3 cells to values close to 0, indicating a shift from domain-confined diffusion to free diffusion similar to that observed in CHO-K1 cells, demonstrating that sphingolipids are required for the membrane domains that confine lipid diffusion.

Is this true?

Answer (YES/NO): NO